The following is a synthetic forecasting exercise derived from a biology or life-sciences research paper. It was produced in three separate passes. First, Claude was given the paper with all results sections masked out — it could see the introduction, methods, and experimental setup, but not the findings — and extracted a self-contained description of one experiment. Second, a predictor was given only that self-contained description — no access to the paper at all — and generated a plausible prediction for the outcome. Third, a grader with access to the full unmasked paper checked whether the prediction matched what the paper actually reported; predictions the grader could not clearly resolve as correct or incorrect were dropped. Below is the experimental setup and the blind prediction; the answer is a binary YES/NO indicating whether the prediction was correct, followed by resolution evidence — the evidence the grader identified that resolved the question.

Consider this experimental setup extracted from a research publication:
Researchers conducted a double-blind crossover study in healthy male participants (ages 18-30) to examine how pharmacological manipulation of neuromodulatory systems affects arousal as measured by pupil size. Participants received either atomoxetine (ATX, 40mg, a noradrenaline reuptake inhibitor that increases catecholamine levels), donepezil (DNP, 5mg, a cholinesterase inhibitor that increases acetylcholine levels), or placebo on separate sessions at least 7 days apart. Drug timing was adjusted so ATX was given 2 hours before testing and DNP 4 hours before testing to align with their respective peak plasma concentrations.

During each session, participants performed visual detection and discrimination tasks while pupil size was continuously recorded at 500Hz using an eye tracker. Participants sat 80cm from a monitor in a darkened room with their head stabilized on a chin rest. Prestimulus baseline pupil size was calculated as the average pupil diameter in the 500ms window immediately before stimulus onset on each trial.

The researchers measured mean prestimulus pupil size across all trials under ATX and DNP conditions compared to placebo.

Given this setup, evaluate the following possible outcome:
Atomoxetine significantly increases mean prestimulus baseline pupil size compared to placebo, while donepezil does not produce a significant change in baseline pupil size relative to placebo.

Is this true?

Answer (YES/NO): YES